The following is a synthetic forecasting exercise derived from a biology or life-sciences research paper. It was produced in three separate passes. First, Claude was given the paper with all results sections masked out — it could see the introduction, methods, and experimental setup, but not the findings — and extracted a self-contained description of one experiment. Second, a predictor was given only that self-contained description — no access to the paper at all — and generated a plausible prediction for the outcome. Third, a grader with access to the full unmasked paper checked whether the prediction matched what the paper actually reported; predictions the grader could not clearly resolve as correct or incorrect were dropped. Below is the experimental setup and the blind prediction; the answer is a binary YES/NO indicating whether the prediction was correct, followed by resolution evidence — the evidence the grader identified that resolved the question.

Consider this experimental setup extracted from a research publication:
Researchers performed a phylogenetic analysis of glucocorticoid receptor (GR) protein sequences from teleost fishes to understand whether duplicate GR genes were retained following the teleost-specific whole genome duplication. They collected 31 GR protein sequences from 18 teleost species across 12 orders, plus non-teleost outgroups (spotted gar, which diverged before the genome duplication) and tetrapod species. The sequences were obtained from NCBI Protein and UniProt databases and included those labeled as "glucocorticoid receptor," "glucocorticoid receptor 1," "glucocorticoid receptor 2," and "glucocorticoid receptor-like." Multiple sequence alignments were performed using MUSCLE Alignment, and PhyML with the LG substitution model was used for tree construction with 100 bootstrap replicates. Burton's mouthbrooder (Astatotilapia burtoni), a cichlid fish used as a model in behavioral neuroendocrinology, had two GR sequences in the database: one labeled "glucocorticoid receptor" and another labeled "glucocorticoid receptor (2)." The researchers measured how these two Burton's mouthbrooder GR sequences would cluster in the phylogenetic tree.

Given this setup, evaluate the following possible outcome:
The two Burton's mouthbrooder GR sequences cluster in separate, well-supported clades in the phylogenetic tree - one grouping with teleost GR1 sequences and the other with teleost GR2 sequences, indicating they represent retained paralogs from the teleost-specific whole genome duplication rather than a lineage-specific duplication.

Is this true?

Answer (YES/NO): YES